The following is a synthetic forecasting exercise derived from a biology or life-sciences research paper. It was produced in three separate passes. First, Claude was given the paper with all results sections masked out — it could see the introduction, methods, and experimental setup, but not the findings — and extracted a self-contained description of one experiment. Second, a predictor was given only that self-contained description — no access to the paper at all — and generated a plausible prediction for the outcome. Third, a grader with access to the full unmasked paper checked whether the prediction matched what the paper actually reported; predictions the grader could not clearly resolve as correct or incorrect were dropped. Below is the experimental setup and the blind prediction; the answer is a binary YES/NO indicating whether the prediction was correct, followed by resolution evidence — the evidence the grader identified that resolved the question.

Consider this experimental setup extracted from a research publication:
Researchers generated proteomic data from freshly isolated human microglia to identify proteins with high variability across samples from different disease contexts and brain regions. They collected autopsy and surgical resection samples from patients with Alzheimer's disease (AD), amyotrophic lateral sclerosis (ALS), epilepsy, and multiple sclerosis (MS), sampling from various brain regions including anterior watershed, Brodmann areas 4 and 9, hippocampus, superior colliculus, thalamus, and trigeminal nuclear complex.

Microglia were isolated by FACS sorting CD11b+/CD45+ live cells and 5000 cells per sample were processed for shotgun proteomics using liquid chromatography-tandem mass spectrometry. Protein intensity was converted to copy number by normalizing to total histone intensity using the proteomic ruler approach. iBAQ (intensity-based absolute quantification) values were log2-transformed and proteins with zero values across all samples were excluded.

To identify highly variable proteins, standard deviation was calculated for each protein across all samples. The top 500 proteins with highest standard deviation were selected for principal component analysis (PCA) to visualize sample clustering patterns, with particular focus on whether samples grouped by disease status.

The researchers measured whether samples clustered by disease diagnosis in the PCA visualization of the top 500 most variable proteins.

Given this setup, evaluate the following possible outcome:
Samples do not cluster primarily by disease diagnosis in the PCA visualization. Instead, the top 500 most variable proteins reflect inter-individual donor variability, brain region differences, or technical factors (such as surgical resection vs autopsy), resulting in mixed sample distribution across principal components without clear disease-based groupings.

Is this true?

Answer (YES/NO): YES